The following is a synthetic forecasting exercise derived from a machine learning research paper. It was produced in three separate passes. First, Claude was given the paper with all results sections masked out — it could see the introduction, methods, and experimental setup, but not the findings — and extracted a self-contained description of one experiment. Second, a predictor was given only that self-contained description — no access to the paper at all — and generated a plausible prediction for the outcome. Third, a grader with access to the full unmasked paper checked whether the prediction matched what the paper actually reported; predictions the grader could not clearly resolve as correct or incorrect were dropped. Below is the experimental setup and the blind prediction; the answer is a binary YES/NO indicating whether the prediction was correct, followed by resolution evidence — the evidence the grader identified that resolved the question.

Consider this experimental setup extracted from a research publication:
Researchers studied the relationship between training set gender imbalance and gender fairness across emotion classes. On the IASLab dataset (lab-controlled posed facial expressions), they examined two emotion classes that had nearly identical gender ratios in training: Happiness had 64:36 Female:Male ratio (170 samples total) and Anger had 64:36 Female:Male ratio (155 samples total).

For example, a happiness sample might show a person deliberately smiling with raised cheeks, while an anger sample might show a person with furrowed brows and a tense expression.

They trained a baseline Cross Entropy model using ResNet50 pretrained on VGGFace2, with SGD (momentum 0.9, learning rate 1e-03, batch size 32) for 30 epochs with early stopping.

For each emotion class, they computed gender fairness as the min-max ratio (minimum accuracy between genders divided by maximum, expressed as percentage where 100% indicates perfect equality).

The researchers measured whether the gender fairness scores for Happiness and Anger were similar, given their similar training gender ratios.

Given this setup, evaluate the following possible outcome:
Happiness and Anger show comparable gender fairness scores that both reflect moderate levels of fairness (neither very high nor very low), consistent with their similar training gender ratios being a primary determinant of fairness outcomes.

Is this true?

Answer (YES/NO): NO